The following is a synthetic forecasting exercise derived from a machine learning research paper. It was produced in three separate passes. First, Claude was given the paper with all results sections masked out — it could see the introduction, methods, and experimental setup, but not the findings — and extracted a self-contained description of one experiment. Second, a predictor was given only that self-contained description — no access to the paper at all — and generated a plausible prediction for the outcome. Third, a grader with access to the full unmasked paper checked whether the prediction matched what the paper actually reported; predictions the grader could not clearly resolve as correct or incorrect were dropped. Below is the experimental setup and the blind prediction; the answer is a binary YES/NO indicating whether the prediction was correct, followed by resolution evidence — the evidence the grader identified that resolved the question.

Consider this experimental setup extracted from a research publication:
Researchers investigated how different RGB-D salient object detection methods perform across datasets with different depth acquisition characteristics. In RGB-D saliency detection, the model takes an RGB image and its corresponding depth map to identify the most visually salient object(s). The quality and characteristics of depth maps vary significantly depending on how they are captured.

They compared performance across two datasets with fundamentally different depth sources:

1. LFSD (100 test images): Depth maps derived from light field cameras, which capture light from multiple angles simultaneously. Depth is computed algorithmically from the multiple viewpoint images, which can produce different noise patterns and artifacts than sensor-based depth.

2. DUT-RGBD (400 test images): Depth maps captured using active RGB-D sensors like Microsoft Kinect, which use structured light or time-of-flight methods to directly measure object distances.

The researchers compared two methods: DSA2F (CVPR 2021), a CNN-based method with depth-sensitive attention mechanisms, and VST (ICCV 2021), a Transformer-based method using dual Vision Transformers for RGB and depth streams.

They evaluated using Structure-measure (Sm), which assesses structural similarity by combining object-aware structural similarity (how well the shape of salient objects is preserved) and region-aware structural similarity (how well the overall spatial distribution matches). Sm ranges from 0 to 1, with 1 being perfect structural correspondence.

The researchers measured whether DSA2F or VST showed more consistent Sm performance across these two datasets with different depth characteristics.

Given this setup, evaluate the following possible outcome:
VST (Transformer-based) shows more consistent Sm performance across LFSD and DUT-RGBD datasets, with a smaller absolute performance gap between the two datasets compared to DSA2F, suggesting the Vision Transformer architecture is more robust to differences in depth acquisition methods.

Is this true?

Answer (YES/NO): NO